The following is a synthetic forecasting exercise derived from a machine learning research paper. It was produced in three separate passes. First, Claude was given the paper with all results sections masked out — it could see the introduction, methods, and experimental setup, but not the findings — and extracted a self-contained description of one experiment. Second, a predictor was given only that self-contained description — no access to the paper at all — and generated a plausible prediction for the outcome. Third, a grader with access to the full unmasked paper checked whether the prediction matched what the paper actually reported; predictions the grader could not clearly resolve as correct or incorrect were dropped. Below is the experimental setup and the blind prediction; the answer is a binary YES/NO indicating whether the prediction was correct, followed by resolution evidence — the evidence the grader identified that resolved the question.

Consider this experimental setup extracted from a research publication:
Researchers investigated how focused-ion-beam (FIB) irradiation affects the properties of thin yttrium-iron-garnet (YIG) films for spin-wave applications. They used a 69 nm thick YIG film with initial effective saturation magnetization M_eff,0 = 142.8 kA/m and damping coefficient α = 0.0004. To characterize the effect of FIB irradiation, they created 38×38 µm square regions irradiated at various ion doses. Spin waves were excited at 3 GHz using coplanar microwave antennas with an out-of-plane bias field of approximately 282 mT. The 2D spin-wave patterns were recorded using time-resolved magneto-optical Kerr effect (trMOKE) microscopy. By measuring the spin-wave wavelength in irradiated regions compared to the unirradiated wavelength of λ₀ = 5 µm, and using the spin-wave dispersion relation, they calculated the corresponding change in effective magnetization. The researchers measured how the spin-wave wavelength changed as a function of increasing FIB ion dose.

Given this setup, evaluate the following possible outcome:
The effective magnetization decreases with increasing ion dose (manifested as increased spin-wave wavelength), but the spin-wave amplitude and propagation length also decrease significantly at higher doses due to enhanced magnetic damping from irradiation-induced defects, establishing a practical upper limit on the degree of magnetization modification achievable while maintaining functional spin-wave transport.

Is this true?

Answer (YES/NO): NO